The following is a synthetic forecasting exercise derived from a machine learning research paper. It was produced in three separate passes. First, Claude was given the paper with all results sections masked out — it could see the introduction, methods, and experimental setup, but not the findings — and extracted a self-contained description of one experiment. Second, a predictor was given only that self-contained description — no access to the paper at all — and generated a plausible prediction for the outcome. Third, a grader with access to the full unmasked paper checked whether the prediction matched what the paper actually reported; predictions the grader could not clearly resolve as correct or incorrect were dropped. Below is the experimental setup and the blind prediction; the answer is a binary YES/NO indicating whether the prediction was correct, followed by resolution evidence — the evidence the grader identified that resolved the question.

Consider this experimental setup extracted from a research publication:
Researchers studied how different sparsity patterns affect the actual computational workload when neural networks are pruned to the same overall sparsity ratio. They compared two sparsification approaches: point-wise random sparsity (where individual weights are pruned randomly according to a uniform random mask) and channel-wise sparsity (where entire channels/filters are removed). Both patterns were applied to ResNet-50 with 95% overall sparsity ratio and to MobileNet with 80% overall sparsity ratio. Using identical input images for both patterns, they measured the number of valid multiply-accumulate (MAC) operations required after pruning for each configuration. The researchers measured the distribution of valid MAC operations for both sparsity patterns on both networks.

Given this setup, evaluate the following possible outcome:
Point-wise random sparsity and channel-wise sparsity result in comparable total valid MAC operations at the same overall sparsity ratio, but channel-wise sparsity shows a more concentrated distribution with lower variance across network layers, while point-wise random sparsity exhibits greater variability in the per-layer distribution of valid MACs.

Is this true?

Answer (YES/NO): NO